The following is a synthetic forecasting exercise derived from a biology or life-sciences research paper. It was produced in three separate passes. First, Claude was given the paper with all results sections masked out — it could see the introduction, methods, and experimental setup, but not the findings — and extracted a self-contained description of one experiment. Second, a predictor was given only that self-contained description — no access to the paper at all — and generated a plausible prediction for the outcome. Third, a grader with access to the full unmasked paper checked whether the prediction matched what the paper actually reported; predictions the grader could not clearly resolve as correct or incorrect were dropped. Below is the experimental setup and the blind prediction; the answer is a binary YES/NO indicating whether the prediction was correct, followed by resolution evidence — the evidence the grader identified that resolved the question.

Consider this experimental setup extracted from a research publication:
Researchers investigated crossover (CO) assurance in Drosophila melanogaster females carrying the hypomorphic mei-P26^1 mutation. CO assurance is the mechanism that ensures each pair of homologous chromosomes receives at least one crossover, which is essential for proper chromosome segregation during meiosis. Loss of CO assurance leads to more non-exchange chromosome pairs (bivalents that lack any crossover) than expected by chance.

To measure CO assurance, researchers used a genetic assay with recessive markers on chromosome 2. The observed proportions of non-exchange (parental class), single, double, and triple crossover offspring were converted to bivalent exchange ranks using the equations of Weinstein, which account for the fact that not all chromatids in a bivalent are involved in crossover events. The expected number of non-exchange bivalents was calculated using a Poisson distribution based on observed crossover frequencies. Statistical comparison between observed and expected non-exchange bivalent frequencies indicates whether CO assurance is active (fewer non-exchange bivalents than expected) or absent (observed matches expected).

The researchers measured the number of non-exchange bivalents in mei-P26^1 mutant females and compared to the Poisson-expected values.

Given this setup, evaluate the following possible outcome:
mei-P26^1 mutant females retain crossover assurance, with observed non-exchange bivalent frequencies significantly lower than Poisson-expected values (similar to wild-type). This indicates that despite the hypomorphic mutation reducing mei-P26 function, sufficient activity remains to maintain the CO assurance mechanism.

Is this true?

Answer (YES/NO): YES